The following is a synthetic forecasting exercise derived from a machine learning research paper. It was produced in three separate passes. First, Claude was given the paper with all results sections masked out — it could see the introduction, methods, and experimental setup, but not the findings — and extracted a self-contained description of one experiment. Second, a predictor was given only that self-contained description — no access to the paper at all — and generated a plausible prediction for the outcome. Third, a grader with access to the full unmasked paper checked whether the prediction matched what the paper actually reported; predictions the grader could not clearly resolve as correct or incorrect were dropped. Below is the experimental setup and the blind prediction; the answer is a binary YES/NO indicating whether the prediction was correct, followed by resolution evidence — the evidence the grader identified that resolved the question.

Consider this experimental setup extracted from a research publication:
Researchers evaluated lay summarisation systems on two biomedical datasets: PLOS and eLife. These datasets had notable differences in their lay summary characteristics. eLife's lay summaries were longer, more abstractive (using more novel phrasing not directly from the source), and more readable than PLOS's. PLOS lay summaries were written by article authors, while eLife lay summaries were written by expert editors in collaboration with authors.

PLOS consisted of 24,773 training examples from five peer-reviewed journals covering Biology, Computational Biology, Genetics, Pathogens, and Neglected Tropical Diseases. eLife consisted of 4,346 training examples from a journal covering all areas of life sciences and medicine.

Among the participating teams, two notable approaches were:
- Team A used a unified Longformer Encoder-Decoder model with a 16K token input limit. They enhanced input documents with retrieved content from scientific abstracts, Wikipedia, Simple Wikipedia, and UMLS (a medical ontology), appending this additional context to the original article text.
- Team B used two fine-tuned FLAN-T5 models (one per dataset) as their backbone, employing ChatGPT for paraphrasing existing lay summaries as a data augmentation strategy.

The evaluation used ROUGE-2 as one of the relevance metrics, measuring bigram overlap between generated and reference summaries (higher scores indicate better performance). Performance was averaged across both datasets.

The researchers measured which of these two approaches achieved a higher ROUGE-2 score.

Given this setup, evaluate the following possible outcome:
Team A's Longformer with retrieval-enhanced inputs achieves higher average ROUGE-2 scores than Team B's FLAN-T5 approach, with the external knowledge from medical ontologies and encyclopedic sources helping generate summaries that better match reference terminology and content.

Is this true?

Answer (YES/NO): YES